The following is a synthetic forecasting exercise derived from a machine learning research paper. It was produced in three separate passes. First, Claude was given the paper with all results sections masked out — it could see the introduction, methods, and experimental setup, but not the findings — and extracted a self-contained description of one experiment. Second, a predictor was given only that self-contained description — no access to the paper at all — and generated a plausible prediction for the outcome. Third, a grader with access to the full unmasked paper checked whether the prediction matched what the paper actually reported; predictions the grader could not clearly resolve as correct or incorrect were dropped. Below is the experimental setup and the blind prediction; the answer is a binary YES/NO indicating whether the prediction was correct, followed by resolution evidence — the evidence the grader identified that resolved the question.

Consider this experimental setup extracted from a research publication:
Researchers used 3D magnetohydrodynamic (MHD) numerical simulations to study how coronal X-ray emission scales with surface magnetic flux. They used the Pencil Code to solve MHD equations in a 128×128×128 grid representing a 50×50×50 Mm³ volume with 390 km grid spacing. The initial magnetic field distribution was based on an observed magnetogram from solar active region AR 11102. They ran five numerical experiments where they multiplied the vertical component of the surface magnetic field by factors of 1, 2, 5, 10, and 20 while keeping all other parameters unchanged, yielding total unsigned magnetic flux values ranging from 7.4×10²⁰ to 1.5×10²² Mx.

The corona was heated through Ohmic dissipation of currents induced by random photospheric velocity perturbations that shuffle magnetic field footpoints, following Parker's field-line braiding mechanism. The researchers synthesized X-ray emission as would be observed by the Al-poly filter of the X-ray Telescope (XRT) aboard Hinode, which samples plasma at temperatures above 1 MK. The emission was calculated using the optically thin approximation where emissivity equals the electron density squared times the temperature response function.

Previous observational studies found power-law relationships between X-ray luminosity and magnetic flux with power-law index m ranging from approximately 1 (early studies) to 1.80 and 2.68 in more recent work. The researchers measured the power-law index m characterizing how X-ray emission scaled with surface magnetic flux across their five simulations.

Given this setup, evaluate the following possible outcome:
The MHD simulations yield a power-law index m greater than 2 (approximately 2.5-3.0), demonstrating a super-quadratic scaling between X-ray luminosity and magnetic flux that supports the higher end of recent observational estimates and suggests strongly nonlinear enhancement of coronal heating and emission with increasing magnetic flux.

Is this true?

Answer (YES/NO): NO